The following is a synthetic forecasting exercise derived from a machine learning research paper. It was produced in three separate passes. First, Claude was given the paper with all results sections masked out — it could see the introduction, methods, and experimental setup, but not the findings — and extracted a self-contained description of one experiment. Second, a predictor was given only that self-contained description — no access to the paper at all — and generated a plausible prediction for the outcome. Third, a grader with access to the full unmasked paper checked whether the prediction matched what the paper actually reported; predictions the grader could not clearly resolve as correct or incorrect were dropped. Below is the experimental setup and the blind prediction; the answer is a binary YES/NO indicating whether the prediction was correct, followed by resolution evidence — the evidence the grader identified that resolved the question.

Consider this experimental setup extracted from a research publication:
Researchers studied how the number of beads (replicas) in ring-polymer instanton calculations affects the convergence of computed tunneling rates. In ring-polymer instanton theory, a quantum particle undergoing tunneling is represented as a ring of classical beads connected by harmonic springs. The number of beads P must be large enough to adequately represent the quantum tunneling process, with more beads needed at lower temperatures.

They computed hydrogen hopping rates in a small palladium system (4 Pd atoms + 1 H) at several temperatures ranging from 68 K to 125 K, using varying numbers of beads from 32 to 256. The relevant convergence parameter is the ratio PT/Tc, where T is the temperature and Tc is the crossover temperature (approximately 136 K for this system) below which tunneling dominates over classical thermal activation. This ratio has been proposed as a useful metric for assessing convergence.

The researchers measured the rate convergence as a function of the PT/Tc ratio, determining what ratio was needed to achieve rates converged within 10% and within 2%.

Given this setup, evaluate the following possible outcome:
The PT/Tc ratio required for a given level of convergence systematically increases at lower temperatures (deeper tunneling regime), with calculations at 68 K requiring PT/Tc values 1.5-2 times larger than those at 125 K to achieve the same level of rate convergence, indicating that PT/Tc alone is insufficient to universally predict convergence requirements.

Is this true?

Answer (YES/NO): NO